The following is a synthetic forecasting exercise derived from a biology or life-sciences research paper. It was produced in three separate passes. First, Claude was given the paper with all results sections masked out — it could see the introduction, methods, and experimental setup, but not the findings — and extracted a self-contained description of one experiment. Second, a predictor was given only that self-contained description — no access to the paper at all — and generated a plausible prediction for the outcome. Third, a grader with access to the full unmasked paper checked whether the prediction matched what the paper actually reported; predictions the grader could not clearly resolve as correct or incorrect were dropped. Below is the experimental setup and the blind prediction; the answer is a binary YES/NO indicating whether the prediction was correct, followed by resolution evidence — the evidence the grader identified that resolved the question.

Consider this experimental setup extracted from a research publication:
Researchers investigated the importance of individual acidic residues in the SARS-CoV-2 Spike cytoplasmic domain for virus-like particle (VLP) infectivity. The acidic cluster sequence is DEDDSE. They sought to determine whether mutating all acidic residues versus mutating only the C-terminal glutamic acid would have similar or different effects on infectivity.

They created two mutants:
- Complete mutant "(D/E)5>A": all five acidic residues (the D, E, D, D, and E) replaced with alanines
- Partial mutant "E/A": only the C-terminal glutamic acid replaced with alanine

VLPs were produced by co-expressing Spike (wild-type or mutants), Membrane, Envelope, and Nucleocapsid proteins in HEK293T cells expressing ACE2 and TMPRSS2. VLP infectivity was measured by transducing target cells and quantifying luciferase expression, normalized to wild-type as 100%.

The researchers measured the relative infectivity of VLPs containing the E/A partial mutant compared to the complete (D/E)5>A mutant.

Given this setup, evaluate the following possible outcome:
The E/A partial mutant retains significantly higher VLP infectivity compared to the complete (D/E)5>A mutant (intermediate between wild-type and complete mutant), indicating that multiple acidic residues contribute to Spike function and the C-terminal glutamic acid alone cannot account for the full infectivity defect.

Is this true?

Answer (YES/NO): NO